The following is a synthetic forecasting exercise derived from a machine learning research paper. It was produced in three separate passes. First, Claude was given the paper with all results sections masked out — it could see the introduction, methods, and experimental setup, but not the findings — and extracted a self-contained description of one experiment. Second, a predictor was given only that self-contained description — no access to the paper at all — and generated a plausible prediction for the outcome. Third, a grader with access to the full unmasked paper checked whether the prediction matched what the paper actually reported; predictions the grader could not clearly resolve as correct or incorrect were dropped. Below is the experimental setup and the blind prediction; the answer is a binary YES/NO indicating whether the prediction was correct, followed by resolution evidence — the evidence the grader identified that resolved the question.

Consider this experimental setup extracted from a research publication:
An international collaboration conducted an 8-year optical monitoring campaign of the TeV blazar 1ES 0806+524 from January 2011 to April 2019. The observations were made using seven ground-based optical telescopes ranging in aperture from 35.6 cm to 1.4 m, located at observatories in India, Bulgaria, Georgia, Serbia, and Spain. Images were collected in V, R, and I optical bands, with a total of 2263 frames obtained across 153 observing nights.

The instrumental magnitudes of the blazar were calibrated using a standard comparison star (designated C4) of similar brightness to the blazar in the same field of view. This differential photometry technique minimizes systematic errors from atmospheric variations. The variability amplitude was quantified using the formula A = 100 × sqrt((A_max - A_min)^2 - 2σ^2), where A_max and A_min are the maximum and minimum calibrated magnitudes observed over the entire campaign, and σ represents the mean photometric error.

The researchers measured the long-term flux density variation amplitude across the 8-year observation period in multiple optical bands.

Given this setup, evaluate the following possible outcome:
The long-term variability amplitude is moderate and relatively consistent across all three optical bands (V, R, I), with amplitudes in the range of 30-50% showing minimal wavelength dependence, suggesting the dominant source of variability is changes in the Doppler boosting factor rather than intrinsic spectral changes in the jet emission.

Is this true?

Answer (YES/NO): NO